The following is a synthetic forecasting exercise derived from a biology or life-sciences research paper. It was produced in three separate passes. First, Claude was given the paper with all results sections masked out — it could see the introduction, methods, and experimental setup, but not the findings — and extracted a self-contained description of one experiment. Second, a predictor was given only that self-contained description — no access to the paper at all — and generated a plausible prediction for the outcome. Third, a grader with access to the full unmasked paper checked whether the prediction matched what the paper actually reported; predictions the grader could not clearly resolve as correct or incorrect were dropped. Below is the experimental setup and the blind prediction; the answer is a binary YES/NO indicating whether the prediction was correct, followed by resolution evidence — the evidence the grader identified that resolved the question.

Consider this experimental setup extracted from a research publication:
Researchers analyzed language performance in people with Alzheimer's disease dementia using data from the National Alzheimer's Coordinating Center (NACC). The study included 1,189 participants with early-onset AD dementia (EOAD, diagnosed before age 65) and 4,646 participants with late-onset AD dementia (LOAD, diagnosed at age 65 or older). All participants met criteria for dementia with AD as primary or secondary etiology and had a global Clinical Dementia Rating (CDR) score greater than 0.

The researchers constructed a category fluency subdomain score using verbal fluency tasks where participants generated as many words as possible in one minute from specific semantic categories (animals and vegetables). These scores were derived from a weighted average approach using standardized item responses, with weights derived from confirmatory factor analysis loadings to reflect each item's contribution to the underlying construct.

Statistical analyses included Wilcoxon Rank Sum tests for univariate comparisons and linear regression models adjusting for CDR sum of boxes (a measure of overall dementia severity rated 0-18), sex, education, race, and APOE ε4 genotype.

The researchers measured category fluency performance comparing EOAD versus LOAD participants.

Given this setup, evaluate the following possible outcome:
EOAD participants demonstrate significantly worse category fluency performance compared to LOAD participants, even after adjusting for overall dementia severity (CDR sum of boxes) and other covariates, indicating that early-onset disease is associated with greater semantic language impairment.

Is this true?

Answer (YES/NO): YES